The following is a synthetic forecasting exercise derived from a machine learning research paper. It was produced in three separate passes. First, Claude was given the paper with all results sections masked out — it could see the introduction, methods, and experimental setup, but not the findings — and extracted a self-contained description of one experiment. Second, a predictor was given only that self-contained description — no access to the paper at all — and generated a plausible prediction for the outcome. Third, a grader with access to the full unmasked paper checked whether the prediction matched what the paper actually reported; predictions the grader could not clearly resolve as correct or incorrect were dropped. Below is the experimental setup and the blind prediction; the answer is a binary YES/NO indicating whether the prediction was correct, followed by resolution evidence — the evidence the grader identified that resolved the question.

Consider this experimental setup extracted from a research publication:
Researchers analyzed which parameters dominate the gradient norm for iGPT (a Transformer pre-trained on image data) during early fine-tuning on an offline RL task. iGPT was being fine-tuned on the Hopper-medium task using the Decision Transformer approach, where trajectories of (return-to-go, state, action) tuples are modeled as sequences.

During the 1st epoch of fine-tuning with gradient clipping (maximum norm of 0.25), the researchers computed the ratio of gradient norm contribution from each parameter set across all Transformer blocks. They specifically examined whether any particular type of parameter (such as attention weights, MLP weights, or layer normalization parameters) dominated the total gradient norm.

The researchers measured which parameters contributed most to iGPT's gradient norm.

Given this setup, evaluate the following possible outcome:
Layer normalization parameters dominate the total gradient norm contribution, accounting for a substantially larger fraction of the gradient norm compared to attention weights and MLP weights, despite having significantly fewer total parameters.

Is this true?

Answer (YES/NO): YES